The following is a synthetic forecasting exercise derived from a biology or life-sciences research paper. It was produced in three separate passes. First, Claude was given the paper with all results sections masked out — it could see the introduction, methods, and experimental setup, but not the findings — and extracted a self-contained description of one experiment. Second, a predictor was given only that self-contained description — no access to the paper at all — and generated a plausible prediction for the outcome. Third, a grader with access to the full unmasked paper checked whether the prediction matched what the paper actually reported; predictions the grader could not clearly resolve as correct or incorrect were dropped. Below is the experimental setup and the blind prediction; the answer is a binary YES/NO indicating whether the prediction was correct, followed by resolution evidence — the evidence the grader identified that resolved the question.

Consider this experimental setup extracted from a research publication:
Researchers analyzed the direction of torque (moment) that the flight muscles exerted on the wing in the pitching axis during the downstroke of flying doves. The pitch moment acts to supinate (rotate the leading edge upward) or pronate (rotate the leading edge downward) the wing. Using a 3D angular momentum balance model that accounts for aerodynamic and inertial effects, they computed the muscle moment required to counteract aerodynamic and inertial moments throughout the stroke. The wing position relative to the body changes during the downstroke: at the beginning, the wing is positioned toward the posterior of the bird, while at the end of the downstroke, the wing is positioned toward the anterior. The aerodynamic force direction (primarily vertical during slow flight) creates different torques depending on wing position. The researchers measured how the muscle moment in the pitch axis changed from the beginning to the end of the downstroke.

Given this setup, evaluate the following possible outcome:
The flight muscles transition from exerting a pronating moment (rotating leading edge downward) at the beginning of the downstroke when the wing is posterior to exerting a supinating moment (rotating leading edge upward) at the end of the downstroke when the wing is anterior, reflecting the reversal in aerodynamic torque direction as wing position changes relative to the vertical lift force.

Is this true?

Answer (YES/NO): NO